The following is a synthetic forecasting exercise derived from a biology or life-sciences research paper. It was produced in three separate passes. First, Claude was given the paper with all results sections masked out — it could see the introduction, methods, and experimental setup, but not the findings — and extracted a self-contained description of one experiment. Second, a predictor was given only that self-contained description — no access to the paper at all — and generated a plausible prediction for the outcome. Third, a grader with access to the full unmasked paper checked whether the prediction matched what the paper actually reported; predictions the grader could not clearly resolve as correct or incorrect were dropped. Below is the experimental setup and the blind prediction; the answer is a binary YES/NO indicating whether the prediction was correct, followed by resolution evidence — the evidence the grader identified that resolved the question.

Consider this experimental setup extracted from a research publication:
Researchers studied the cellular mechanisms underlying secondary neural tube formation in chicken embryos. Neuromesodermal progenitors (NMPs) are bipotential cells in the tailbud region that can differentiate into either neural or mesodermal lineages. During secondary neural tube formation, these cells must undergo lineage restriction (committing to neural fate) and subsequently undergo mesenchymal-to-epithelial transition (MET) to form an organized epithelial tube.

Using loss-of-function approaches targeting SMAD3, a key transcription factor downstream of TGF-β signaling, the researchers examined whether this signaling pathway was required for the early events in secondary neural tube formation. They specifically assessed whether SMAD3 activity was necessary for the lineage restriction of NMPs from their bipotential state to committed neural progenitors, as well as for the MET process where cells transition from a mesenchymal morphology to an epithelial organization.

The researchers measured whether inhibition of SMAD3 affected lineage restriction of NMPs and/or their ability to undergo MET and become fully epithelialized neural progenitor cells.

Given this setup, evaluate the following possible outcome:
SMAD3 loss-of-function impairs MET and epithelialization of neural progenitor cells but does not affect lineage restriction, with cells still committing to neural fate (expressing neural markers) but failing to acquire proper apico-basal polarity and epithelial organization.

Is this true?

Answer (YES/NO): NO